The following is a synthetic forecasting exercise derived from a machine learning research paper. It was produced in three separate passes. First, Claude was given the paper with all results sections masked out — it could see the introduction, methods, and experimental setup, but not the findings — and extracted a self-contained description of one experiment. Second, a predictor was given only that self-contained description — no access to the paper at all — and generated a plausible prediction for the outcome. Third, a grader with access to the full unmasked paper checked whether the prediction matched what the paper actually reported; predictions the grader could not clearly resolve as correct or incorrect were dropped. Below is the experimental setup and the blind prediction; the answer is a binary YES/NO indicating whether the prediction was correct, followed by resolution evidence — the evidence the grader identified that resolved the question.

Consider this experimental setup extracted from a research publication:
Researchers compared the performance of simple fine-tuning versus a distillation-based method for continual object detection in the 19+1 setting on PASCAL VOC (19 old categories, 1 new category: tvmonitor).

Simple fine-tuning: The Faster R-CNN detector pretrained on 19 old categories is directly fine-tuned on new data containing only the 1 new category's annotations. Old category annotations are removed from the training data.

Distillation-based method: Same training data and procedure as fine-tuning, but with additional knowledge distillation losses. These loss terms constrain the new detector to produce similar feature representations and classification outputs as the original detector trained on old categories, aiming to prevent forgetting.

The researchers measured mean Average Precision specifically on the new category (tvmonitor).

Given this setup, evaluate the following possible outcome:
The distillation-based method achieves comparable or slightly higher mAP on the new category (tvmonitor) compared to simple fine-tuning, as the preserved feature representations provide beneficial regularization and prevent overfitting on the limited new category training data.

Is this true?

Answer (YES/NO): NO